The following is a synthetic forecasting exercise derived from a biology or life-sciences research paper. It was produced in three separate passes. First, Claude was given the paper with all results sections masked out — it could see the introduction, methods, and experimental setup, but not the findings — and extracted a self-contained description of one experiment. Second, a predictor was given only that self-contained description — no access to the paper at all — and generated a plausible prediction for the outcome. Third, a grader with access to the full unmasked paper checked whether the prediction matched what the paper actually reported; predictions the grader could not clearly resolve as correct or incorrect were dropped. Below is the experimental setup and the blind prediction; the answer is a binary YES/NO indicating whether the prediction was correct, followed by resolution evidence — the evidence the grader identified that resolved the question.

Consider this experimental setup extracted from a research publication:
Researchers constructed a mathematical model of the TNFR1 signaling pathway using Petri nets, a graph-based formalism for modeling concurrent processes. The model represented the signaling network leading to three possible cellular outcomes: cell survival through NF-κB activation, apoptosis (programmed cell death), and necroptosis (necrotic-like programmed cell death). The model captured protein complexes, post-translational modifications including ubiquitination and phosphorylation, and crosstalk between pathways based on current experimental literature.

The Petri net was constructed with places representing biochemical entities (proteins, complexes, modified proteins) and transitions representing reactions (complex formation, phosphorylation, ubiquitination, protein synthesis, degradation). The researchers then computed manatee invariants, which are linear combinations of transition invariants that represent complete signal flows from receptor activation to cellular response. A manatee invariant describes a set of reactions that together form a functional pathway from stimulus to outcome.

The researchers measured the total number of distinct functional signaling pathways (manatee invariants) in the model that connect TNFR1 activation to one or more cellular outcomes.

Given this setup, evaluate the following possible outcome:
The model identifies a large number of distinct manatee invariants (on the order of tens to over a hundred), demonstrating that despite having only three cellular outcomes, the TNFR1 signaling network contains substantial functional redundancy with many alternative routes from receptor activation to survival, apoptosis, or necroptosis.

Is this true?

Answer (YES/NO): YES